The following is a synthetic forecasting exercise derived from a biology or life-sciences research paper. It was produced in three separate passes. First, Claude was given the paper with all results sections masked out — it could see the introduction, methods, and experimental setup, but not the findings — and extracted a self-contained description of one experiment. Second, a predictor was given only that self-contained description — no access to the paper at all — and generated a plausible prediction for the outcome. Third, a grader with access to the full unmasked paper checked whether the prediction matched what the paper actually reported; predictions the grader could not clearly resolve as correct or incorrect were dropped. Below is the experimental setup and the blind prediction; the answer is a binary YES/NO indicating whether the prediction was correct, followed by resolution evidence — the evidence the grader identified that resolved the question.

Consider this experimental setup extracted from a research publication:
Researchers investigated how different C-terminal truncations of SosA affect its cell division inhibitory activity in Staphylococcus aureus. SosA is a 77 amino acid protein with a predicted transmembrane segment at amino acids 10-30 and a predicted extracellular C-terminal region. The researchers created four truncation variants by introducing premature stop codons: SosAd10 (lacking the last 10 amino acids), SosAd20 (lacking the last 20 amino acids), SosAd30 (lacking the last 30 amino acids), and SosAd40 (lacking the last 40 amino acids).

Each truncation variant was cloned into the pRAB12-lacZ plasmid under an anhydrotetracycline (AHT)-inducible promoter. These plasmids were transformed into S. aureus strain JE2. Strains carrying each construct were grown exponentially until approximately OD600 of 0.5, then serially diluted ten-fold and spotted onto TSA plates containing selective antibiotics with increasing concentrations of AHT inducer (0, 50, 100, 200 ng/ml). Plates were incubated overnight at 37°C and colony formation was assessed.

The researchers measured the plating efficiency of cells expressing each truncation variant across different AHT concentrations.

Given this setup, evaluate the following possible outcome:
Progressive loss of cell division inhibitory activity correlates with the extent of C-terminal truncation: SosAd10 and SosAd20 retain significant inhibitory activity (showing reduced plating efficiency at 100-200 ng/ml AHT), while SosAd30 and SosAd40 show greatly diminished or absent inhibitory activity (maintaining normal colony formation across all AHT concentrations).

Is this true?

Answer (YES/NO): NO